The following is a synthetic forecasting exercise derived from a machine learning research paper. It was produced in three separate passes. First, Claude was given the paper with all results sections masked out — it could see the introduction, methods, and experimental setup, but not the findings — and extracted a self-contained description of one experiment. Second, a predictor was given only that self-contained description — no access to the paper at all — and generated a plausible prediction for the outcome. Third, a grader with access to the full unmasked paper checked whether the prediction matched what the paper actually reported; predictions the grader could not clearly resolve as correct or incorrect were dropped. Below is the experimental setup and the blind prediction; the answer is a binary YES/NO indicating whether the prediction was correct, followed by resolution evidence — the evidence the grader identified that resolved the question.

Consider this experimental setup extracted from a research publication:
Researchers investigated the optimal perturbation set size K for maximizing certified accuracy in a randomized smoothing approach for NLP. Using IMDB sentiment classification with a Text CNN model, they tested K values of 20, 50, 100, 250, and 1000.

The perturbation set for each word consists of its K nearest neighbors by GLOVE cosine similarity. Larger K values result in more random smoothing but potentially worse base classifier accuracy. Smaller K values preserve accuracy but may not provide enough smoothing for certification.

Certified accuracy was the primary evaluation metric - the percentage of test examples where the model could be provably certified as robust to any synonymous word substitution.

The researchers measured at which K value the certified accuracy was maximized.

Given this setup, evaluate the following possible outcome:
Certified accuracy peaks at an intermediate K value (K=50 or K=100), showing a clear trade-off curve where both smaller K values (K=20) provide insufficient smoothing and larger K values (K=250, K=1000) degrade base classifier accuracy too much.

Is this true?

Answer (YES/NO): YES